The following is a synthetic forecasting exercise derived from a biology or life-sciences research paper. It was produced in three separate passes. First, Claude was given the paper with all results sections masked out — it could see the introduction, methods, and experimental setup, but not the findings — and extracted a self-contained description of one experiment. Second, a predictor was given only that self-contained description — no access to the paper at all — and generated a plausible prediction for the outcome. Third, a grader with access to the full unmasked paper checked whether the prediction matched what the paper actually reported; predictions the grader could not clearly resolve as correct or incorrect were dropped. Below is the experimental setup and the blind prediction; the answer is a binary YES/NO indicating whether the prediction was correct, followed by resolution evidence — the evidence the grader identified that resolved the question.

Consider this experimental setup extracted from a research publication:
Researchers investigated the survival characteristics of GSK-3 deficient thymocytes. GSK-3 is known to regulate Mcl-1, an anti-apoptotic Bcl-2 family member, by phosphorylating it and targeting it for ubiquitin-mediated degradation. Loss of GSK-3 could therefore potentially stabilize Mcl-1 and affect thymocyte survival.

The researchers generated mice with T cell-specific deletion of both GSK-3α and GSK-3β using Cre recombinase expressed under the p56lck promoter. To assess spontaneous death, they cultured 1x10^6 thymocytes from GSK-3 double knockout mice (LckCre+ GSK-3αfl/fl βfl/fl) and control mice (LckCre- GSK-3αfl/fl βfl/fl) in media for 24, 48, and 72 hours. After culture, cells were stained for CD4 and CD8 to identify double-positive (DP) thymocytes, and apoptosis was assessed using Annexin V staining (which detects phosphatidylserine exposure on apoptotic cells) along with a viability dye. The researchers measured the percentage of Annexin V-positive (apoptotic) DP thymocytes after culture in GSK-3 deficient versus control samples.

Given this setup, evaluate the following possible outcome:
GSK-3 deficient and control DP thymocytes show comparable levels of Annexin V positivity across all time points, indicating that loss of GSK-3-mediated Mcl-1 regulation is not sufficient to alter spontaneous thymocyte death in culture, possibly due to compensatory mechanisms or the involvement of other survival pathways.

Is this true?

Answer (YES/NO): NO